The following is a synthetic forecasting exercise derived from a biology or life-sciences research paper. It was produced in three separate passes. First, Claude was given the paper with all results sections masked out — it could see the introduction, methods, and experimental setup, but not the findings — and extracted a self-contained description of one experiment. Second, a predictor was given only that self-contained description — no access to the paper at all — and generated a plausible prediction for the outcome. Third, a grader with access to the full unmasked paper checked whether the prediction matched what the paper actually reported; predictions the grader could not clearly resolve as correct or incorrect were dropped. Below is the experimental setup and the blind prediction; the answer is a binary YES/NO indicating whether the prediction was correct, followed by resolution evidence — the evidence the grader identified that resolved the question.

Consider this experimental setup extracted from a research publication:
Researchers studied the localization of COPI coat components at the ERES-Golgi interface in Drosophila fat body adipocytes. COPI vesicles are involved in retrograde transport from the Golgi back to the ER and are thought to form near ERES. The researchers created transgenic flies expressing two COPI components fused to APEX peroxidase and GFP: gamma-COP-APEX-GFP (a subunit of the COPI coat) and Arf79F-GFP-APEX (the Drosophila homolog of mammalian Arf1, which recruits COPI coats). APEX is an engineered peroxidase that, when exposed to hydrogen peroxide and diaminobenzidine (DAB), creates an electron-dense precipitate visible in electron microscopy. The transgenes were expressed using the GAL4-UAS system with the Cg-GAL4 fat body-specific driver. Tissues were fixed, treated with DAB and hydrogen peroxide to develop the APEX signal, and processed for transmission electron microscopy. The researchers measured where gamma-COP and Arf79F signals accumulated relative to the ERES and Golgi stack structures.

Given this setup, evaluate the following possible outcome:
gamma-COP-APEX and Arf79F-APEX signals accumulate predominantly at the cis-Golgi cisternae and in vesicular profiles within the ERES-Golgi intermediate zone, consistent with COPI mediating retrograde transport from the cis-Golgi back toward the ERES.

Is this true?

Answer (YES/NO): NO